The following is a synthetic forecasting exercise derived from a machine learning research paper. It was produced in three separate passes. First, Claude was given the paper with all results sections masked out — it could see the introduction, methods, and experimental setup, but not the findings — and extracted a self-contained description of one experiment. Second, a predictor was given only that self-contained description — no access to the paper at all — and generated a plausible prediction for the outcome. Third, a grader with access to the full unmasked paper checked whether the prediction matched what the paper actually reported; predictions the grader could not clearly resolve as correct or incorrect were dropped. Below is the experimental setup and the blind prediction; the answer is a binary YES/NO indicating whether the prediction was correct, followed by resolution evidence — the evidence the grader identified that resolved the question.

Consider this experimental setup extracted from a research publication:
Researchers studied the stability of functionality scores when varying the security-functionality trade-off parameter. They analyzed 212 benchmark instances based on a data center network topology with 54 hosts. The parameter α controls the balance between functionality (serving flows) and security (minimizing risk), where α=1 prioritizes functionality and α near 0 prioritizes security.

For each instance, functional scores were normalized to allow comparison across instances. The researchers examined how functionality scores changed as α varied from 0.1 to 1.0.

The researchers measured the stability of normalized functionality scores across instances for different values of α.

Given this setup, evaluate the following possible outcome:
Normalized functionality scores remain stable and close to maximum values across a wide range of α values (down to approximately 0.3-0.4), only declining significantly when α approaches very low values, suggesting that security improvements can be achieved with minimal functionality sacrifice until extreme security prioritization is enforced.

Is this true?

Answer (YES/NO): NO